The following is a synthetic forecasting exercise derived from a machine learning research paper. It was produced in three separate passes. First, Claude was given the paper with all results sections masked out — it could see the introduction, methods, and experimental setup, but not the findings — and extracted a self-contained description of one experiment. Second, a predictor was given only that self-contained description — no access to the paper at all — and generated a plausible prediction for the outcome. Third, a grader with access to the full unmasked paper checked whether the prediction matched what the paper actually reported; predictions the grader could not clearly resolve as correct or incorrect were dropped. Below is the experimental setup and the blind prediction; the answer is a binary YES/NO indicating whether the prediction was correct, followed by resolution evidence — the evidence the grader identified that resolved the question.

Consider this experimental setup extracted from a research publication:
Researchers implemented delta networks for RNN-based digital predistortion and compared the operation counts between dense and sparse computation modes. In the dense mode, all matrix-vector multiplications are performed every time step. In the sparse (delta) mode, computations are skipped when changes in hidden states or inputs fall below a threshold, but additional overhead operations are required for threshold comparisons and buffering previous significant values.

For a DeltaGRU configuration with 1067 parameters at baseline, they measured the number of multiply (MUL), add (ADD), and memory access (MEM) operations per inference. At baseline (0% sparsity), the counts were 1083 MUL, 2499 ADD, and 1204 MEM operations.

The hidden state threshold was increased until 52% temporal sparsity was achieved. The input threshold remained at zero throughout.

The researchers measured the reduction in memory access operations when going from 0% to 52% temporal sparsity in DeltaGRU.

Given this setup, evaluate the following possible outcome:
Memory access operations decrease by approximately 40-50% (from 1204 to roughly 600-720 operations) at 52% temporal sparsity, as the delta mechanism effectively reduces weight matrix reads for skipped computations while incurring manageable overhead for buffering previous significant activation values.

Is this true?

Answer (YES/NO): YES